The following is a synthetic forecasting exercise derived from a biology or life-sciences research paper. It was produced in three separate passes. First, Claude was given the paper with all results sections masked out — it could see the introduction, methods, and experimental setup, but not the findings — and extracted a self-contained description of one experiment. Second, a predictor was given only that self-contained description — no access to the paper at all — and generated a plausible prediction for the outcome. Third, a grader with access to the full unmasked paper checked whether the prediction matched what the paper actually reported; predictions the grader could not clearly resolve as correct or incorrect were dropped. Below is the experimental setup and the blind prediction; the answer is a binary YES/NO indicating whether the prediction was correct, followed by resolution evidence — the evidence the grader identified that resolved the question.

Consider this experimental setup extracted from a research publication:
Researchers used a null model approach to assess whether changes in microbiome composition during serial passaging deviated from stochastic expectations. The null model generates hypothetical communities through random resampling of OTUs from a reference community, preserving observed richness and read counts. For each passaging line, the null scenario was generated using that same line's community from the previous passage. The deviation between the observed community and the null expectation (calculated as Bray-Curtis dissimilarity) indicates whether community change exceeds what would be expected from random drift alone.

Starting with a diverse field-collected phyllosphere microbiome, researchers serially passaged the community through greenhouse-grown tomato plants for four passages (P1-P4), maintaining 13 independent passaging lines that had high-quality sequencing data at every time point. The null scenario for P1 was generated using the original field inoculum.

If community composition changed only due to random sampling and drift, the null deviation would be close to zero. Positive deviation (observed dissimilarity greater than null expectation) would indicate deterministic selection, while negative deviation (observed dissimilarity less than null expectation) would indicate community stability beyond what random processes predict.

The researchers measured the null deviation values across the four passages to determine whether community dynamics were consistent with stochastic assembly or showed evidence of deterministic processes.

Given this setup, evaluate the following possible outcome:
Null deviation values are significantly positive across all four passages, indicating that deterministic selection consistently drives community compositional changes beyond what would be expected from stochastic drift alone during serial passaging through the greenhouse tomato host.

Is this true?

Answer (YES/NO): NO